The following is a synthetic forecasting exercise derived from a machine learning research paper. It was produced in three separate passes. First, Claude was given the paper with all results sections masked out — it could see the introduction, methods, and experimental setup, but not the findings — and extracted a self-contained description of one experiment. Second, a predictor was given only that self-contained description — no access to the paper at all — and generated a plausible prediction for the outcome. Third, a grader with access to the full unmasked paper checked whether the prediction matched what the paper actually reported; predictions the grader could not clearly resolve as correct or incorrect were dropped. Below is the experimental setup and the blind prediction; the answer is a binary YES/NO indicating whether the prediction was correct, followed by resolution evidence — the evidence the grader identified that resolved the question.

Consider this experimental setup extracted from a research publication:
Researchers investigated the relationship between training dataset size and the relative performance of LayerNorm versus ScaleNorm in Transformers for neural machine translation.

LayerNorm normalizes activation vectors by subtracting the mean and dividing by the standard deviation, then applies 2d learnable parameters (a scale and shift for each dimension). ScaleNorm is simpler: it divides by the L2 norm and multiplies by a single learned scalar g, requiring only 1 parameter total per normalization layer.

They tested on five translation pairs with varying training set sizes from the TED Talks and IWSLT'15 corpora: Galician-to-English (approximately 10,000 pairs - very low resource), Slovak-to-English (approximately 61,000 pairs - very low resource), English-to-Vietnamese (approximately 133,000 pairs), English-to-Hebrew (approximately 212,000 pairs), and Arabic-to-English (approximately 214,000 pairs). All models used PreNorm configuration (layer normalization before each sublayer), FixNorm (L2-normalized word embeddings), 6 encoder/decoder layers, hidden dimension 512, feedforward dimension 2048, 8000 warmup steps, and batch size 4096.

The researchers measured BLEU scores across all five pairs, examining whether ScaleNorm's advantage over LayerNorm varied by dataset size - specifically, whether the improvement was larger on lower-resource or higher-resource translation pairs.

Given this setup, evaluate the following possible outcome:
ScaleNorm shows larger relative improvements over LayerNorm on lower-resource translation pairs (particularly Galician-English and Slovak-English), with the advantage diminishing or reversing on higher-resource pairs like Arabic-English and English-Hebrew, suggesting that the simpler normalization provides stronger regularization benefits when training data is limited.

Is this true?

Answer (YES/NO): YES